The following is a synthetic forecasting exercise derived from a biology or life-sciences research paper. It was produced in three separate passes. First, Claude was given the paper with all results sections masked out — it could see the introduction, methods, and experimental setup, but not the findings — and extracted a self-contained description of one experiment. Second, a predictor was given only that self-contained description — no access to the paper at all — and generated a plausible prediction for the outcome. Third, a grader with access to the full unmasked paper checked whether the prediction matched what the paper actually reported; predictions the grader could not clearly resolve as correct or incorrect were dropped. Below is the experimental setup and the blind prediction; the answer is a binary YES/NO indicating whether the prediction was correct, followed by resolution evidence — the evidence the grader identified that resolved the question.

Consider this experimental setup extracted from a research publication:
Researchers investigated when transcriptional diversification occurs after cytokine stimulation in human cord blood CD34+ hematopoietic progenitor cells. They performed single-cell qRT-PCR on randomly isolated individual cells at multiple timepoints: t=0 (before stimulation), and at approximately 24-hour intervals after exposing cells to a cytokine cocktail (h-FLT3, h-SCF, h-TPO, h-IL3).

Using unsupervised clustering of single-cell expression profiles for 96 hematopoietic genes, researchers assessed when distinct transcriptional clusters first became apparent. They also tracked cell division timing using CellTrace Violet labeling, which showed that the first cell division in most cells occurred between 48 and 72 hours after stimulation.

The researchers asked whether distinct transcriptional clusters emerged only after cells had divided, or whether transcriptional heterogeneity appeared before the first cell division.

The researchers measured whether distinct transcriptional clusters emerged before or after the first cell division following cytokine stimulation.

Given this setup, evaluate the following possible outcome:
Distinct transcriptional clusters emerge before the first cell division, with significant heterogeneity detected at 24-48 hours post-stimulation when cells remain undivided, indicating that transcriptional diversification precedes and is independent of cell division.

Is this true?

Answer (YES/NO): YES